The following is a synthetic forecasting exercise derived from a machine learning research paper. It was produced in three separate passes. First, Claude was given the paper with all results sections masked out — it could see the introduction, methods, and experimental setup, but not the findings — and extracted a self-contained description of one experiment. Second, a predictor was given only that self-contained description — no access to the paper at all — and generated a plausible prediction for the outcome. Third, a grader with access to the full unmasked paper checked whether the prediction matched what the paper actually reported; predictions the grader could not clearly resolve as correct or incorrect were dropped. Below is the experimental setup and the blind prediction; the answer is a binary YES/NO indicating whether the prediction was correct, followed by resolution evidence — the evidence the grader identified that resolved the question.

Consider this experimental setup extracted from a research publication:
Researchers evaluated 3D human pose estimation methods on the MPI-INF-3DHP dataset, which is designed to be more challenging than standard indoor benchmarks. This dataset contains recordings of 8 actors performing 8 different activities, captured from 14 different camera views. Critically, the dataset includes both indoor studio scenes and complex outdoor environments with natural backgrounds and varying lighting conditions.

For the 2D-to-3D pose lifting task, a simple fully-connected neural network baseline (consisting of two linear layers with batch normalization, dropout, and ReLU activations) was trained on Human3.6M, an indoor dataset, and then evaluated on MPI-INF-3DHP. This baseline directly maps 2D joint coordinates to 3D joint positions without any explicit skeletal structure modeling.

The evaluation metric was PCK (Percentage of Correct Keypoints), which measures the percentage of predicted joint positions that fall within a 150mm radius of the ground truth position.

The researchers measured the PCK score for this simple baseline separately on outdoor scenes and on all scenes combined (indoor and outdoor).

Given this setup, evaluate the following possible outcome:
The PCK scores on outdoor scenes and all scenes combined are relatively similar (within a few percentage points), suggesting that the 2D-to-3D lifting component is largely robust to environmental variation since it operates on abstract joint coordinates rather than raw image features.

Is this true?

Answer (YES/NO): NO